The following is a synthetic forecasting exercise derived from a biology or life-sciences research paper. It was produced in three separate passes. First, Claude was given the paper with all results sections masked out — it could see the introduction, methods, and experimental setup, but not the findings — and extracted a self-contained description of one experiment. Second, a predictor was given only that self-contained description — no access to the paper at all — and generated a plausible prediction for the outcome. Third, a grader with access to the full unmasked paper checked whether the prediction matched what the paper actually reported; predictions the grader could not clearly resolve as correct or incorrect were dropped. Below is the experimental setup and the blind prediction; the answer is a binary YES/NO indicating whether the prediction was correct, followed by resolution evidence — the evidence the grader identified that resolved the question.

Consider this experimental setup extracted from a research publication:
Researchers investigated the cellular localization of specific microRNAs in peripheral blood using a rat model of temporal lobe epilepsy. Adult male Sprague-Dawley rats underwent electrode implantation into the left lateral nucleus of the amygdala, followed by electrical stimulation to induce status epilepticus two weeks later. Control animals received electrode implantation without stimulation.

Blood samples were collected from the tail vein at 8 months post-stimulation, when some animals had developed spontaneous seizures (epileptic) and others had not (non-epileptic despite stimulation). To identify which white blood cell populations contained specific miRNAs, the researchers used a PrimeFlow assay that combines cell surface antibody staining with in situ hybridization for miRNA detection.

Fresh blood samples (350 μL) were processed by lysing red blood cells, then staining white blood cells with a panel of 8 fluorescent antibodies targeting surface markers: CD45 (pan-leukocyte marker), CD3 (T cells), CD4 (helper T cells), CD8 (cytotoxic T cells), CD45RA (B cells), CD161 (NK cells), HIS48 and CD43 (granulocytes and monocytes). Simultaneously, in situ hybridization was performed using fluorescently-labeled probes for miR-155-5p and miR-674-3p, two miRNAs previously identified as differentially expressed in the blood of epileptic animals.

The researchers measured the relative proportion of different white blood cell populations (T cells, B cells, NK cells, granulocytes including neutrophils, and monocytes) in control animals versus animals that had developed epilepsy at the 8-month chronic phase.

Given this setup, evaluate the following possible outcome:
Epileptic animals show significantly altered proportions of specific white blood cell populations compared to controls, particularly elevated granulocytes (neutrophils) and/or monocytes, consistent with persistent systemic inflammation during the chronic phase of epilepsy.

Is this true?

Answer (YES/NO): NO